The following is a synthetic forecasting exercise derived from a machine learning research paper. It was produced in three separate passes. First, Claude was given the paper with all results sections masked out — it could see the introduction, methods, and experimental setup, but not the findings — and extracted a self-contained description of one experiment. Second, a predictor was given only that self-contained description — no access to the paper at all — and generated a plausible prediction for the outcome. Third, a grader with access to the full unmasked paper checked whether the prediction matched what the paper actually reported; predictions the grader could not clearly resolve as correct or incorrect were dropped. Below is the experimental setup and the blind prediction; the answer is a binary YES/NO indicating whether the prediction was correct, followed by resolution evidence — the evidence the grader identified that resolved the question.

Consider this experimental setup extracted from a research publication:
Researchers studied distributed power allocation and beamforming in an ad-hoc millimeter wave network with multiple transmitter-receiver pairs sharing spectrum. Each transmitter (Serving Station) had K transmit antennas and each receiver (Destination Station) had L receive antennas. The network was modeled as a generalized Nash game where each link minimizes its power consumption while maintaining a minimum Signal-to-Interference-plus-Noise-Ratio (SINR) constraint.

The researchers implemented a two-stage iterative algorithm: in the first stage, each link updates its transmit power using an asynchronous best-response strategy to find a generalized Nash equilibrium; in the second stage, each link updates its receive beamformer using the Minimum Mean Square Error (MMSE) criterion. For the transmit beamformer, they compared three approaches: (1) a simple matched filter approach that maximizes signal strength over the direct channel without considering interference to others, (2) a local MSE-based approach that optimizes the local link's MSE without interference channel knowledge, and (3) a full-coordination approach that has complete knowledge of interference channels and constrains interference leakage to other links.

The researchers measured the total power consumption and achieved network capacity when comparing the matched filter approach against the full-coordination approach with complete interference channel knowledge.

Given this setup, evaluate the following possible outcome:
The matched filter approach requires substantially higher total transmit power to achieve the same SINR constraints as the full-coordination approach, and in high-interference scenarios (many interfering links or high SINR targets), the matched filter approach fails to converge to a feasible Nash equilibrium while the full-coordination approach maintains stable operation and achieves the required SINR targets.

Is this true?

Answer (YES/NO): NO